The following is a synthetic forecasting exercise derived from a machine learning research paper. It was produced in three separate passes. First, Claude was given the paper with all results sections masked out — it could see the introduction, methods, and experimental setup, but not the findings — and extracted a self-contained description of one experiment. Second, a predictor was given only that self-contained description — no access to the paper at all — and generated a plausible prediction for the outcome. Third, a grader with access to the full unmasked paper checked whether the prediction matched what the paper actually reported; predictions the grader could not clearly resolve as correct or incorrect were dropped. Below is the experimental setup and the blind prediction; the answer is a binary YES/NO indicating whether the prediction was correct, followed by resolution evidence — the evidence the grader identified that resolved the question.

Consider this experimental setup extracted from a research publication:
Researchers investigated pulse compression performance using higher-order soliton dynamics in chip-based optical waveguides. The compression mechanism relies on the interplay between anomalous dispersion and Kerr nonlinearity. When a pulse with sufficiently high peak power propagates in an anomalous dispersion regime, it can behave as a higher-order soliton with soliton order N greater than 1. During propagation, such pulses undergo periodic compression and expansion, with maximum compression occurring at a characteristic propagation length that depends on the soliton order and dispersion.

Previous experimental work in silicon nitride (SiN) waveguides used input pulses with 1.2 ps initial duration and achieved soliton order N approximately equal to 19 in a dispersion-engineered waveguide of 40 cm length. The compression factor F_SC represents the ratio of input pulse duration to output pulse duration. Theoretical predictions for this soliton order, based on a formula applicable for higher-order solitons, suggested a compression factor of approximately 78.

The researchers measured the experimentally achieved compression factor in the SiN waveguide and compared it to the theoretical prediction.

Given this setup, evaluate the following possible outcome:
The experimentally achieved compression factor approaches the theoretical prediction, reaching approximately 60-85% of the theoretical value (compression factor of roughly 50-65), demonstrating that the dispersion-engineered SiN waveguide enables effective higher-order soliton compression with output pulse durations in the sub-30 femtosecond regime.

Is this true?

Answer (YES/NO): NO